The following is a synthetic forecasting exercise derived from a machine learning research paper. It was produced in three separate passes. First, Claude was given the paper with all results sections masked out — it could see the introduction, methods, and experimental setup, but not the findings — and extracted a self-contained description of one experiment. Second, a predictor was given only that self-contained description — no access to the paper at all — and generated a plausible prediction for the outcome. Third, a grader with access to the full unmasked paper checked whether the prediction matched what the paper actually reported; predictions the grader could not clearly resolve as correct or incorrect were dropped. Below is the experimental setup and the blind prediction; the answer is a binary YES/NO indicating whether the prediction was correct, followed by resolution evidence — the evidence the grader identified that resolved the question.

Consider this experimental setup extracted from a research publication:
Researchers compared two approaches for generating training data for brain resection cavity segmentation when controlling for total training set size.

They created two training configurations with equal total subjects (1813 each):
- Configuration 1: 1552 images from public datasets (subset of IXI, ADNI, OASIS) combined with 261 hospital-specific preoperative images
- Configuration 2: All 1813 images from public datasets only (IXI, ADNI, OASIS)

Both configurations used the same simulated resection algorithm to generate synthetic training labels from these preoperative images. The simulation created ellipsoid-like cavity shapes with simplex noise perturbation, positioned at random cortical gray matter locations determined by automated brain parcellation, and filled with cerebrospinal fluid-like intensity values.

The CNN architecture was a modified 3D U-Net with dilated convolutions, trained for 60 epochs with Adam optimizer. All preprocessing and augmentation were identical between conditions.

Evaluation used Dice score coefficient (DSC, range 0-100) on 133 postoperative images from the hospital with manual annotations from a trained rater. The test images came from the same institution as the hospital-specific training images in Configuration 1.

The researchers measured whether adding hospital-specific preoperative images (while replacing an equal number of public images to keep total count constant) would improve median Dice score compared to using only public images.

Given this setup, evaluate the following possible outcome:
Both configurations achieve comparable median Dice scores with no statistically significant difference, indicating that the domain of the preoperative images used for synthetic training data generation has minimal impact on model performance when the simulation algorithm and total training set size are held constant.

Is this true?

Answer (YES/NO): YES